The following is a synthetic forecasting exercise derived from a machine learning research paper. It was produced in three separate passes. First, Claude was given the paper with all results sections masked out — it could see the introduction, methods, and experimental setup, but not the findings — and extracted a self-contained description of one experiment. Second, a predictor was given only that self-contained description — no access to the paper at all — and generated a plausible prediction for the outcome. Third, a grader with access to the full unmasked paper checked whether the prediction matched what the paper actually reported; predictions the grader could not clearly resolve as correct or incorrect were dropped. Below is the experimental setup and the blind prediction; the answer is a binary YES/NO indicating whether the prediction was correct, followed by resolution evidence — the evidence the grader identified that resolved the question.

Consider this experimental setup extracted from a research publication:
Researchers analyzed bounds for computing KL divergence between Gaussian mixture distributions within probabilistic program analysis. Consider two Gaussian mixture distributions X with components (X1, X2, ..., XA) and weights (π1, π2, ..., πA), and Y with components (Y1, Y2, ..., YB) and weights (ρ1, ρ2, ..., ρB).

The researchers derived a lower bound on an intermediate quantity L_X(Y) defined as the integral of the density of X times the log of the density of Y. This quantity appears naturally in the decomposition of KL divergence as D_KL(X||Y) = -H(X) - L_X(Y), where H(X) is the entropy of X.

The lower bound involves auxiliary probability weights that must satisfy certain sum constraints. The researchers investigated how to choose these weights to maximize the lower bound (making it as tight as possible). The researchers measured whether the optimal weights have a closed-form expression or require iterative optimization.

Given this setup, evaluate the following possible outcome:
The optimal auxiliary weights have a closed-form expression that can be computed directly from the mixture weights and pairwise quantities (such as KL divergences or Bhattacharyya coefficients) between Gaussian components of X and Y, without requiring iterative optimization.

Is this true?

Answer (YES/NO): YES